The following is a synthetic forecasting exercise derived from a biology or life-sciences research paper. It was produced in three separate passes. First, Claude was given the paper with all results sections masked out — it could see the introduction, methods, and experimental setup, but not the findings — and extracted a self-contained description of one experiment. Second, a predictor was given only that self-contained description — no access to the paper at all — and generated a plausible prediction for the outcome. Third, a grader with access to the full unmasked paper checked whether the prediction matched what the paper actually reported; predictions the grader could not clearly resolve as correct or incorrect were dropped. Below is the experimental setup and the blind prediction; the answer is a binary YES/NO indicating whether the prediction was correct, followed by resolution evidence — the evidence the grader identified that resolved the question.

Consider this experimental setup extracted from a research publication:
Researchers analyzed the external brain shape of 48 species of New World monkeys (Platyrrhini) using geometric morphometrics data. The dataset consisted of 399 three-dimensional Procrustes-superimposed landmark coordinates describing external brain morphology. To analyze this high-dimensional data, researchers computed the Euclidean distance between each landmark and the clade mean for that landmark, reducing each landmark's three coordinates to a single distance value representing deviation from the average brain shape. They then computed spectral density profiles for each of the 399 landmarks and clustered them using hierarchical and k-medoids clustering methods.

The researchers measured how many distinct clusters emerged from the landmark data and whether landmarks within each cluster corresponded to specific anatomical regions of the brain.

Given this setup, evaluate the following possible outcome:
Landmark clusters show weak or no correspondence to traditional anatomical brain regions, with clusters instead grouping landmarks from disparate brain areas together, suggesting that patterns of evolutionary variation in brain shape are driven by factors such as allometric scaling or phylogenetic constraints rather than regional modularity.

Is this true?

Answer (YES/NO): NO